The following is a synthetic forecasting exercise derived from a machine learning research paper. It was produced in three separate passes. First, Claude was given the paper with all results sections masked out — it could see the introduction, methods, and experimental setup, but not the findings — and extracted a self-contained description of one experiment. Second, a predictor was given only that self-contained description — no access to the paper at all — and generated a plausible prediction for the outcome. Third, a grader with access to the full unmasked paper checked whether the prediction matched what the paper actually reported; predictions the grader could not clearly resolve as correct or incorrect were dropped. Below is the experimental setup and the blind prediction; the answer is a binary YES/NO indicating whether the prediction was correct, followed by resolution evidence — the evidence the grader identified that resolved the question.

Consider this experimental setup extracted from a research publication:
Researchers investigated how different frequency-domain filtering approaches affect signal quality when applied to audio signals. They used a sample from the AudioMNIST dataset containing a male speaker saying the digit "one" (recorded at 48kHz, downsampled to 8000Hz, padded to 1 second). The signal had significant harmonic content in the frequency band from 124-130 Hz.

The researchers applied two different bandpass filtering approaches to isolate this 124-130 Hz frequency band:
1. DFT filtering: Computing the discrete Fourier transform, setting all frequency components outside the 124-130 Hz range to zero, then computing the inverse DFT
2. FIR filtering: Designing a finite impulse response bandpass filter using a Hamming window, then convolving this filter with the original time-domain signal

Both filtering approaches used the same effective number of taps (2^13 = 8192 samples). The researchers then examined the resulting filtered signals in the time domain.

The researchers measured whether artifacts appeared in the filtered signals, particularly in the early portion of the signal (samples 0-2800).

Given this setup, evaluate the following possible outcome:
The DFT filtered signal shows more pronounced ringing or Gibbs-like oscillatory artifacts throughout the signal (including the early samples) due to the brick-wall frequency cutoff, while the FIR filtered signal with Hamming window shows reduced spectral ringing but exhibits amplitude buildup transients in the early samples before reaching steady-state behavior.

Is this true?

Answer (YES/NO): NO